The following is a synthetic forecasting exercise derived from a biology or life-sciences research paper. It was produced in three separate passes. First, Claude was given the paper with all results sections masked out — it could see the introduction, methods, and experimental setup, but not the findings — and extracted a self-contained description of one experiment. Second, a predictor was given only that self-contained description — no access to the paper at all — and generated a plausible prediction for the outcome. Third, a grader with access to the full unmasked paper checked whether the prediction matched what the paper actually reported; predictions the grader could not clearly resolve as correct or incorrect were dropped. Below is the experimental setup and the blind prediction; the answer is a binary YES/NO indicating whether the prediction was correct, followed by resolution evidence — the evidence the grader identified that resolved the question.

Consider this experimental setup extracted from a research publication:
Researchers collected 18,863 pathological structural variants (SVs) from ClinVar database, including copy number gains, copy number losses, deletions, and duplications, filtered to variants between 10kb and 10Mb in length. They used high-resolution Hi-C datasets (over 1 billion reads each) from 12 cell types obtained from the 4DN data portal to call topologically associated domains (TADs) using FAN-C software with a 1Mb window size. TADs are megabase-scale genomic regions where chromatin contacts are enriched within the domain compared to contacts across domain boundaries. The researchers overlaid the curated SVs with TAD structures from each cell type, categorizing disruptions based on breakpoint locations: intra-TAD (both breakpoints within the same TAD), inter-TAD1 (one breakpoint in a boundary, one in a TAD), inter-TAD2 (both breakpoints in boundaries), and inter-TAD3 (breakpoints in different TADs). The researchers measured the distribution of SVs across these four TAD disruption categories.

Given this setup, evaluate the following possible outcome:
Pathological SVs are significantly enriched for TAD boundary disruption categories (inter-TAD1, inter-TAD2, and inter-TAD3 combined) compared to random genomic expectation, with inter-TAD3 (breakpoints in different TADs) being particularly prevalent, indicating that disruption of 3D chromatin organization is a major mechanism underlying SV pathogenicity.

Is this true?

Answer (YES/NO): NO